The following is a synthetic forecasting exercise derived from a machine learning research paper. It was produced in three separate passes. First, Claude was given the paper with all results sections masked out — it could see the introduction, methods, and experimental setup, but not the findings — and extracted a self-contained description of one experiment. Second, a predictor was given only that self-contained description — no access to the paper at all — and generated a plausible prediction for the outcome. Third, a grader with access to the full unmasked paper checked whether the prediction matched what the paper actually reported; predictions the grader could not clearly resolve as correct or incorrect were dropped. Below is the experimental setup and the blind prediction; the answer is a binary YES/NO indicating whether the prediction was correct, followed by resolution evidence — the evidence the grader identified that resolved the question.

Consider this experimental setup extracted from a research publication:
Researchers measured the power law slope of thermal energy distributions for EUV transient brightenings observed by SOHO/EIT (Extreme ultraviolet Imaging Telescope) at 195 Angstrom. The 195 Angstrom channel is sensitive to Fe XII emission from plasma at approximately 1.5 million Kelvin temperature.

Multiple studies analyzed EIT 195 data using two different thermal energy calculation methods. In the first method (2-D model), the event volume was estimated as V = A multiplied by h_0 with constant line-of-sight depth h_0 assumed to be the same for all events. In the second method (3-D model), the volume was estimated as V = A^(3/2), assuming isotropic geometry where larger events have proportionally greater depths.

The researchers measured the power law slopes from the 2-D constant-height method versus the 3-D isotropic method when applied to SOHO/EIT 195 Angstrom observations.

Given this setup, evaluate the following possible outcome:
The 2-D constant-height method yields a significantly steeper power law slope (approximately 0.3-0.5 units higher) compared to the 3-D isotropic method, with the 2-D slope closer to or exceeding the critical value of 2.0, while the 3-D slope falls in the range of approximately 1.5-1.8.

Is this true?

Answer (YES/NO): NO